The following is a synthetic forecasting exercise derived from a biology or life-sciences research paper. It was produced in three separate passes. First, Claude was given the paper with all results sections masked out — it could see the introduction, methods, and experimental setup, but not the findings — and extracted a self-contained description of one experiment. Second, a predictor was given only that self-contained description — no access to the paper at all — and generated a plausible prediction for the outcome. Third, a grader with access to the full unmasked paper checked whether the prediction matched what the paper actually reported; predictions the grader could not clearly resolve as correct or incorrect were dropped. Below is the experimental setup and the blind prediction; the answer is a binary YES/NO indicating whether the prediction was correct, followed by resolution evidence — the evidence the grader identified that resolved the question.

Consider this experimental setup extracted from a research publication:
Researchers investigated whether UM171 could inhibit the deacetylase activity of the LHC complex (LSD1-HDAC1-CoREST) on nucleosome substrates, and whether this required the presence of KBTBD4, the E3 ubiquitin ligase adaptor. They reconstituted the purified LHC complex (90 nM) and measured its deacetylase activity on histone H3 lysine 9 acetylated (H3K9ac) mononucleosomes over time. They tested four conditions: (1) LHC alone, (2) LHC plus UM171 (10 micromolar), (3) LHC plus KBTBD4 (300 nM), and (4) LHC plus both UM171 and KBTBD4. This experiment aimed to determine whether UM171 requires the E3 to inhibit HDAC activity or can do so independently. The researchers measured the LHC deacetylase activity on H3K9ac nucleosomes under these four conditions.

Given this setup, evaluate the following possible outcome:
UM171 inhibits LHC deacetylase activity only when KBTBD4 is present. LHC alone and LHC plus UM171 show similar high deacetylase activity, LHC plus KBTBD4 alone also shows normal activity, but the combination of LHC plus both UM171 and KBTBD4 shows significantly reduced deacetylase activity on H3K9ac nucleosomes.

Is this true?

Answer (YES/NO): YES